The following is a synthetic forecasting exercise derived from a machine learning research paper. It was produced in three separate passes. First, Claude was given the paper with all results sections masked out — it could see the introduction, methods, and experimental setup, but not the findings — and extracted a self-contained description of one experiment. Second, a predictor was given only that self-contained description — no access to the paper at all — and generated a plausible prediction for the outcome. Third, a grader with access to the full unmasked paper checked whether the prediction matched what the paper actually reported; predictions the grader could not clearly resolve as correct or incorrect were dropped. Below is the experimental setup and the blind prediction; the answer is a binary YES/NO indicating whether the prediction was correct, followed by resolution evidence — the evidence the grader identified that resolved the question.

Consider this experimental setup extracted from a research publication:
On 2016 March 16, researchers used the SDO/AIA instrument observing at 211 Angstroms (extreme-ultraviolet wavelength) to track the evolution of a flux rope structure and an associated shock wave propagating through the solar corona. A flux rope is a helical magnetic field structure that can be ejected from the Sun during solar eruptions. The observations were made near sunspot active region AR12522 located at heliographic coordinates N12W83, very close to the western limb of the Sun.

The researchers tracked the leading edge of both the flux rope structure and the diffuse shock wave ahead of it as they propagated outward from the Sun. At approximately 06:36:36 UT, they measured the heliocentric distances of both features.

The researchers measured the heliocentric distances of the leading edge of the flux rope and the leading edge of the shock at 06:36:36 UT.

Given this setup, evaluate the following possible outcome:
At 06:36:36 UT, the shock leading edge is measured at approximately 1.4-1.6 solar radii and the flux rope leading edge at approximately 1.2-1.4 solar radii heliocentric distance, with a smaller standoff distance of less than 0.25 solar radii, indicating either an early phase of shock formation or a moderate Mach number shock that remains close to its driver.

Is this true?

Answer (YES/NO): NO